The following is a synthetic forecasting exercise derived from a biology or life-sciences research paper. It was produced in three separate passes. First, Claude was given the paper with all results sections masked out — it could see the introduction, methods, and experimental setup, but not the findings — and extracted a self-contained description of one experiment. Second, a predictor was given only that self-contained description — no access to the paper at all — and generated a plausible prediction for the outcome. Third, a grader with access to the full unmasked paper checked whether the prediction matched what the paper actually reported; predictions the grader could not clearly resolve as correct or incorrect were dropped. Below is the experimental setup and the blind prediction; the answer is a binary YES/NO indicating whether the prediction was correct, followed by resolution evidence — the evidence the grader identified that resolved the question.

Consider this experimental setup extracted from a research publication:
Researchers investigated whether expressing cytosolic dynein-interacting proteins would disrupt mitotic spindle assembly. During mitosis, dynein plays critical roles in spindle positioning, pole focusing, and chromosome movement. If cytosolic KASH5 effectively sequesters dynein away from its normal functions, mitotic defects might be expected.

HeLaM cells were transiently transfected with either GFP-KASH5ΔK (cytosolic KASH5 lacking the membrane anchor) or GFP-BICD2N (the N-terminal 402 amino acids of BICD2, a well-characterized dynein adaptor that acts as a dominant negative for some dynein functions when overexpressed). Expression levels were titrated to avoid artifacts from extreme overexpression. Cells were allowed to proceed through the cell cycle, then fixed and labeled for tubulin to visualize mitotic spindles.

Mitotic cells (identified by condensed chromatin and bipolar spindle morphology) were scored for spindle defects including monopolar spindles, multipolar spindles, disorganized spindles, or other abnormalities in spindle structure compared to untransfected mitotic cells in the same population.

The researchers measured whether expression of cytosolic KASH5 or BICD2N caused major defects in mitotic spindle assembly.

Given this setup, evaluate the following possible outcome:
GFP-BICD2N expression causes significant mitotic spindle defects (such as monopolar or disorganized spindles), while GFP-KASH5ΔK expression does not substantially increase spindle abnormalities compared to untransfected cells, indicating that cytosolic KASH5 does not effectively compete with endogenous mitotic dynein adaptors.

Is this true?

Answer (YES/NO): NO